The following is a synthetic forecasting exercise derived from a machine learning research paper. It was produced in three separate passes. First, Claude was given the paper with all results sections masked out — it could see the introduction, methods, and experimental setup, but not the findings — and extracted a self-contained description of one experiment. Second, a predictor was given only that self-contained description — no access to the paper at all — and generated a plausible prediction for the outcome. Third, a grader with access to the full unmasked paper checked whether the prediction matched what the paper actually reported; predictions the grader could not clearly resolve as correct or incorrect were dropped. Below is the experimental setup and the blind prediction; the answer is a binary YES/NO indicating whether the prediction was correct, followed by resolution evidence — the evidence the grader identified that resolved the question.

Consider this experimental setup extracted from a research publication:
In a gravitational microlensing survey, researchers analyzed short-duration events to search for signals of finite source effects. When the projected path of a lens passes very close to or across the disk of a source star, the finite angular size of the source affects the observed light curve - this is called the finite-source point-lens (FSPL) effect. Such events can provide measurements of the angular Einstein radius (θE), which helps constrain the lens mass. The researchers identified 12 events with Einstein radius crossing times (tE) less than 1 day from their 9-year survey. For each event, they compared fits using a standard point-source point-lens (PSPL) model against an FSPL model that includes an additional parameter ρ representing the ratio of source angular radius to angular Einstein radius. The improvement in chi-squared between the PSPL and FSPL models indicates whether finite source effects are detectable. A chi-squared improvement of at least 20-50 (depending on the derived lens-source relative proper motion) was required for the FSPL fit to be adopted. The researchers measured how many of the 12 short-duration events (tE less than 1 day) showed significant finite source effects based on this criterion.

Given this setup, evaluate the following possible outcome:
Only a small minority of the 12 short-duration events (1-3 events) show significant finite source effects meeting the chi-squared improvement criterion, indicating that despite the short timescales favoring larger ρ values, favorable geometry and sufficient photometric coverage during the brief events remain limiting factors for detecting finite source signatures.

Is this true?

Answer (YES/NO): YES